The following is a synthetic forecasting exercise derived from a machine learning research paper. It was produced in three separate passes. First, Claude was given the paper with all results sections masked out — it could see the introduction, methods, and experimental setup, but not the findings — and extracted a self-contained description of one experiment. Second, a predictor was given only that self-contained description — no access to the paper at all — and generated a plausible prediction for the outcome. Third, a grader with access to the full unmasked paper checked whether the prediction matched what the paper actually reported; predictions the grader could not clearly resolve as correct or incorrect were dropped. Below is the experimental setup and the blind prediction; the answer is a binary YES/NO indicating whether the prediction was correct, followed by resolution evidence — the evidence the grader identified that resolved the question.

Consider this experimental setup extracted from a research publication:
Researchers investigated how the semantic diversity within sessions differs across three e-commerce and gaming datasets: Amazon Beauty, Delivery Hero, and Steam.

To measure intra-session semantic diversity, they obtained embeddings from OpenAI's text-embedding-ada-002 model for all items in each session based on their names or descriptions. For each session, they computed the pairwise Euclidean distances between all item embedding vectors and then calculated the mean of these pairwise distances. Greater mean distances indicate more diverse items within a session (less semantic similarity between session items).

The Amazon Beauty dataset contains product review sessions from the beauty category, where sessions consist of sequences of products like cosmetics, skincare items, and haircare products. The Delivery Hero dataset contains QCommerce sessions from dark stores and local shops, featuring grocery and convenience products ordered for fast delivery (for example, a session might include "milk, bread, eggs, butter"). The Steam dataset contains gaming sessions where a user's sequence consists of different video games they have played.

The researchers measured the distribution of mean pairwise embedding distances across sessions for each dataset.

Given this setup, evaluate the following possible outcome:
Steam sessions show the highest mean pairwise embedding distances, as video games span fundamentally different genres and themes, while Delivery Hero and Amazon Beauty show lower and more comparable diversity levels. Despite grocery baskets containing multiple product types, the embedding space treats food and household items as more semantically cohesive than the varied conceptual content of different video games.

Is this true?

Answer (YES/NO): NO